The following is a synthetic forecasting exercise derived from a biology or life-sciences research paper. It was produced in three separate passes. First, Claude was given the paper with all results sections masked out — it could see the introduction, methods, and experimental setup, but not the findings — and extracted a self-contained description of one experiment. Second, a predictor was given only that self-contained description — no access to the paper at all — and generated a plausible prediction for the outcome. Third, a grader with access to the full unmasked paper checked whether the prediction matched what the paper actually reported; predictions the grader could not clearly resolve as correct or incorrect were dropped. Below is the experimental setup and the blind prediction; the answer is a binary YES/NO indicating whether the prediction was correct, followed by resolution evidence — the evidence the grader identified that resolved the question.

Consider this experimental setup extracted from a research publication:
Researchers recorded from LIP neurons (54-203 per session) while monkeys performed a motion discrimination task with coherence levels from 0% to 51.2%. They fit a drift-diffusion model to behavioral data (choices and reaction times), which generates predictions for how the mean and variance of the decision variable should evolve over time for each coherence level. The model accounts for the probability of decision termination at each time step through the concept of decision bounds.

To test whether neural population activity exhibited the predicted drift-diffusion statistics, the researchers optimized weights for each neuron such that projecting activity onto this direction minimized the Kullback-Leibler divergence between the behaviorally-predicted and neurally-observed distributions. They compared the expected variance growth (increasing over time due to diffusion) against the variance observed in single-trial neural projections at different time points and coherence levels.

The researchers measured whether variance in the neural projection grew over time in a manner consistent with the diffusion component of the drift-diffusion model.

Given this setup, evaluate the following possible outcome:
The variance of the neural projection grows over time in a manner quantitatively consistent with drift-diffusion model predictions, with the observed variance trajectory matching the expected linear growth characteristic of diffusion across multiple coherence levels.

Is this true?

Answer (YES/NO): YES